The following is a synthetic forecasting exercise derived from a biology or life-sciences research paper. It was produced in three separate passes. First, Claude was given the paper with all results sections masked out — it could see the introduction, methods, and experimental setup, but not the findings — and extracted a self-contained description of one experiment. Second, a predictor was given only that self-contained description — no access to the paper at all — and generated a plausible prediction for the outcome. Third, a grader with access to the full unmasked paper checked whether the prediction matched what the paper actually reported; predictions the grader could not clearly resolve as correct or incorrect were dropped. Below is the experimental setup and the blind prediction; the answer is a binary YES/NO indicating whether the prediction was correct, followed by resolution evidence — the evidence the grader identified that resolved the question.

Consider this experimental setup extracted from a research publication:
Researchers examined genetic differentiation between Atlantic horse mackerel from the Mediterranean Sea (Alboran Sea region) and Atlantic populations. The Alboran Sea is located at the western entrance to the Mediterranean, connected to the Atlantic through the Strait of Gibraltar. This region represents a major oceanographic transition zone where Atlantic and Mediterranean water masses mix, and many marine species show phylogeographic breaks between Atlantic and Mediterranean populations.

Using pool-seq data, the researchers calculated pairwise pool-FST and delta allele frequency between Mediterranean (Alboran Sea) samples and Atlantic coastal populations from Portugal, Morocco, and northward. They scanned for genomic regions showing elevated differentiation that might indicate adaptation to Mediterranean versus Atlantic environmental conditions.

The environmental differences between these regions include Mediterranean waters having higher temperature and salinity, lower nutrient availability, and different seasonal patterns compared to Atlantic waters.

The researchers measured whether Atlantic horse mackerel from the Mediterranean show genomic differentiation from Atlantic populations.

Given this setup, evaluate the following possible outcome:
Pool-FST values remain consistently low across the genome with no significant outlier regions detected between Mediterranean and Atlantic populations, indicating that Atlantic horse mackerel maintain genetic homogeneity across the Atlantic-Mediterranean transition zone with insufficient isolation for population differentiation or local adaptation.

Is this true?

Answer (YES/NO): NO